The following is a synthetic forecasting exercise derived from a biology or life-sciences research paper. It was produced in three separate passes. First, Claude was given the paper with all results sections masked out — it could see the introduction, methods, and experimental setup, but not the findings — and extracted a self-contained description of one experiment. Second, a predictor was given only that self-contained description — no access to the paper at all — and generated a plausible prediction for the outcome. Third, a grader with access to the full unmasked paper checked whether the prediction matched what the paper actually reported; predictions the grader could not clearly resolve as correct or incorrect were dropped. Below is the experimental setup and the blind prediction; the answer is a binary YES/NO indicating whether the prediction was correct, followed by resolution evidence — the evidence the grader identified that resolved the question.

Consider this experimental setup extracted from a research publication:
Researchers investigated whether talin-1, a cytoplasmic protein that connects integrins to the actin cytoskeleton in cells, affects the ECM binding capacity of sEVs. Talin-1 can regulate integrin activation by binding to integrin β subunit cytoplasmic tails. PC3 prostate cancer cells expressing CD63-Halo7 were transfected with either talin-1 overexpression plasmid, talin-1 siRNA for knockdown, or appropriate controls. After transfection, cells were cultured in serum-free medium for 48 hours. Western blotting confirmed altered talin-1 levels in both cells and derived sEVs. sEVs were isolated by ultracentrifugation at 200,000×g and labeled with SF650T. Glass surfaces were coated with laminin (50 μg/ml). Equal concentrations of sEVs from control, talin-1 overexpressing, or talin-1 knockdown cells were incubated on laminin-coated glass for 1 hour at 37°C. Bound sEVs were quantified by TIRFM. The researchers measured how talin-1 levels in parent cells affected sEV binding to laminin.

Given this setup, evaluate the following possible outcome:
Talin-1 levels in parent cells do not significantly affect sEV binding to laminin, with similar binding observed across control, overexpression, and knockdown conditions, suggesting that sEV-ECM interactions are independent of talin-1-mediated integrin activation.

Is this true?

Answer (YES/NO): YES